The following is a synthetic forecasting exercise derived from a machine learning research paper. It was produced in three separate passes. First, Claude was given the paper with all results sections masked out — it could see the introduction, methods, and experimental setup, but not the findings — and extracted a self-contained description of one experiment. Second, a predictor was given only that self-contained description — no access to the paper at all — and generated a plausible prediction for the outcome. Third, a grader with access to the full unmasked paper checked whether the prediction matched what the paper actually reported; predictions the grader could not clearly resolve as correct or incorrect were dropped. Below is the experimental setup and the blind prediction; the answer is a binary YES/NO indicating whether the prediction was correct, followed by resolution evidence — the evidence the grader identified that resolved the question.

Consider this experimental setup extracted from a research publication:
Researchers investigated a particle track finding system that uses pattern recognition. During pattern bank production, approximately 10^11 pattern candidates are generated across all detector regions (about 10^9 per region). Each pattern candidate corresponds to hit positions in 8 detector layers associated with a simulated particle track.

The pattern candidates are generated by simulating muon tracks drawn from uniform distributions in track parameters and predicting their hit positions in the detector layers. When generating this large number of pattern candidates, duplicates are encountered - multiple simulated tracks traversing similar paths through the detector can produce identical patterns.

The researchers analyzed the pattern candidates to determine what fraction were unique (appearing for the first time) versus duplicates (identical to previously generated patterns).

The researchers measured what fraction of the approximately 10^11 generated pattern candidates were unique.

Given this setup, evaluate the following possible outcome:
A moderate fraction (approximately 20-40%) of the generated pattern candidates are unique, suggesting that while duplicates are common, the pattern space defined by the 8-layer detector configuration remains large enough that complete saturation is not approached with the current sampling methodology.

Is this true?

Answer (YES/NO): YES